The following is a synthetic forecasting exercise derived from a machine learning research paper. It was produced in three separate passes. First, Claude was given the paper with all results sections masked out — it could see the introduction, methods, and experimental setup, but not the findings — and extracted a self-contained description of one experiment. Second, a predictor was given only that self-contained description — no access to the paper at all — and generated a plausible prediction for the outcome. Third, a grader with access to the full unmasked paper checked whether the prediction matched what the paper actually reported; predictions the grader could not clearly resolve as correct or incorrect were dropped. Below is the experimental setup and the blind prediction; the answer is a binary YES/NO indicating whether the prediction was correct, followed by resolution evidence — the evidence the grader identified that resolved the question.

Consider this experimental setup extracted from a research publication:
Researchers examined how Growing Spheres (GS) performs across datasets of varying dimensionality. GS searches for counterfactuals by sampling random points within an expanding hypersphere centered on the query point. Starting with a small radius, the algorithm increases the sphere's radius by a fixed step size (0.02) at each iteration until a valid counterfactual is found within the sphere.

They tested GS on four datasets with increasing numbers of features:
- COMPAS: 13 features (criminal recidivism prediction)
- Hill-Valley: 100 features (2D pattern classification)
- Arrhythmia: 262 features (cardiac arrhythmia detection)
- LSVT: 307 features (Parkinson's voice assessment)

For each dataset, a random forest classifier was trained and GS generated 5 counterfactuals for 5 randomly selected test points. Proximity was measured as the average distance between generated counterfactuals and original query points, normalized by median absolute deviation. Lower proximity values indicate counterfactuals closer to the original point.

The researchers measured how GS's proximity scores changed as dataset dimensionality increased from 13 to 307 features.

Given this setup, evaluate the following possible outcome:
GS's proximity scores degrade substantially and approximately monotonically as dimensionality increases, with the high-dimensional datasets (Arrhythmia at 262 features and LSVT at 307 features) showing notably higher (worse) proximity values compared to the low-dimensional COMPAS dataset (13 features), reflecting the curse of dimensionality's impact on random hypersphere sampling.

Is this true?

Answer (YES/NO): NO